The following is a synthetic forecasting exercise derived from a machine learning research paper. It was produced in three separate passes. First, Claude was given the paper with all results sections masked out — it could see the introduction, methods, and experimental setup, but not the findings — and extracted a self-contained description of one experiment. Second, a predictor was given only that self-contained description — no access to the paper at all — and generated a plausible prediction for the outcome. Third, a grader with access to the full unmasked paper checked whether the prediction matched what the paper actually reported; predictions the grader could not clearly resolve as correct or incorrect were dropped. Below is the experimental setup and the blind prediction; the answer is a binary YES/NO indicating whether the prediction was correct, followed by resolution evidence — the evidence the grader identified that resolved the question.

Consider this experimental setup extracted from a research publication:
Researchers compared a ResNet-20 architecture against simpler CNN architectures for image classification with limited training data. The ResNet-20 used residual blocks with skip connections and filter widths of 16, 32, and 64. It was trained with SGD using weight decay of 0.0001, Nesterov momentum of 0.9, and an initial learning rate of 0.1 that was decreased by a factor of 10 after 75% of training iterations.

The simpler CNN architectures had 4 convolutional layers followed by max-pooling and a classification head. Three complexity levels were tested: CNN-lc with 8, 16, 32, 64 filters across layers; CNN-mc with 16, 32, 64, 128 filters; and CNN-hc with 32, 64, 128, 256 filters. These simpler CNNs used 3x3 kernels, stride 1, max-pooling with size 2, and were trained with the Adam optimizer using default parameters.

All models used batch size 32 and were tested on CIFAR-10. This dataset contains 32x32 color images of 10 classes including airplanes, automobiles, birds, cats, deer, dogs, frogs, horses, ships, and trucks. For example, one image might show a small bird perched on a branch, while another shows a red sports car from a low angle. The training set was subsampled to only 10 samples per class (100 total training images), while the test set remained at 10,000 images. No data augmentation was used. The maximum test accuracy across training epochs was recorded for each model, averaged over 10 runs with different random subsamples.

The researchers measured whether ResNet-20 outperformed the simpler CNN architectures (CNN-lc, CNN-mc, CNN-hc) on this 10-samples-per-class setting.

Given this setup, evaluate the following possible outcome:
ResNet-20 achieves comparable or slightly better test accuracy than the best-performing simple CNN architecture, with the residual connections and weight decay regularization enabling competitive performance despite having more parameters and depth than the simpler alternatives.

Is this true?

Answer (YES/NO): NO